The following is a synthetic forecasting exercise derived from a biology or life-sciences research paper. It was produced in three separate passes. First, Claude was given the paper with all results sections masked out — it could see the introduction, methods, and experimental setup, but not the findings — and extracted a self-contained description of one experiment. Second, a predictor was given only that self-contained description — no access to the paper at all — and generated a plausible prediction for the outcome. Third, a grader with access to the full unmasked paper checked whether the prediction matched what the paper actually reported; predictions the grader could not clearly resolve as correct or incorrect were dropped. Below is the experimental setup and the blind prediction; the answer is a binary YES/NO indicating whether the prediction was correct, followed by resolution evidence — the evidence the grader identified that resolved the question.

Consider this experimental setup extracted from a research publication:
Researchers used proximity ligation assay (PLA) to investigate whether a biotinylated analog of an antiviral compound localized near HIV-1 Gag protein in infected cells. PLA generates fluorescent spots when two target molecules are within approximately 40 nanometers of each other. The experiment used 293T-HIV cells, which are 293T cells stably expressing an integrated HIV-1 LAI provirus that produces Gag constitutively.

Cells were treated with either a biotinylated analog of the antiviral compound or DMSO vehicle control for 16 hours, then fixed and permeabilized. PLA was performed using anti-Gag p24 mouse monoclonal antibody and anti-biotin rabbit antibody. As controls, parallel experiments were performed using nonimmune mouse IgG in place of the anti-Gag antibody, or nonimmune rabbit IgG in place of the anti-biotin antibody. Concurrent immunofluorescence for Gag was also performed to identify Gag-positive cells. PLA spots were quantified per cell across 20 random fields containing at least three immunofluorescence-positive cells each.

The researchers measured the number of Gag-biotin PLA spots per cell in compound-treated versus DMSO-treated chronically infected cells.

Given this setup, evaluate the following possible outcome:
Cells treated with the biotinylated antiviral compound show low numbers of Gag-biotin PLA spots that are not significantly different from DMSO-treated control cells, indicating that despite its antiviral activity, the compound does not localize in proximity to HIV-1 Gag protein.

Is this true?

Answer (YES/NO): NO